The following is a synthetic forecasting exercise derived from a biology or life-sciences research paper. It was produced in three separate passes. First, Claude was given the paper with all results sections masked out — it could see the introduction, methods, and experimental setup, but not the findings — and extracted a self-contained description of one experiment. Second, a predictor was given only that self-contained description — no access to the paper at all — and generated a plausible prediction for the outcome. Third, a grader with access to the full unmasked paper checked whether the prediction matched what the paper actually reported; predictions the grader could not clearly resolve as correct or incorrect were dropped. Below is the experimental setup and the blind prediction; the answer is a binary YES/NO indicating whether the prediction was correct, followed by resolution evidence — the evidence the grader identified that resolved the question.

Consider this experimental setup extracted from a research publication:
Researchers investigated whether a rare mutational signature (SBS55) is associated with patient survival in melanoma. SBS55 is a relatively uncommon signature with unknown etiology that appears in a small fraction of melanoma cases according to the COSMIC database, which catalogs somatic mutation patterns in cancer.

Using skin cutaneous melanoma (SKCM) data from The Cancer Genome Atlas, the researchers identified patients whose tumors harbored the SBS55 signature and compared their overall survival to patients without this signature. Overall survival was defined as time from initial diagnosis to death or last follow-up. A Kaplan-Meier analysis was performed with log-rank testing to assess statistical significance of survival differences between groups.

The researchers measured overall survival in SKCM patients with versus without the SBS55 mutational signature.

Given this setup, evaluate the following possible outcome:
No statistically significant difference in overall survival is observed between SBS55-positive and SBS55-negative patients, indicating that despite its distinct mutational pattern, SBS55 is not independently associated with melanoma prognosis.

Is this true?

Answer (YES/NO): NO